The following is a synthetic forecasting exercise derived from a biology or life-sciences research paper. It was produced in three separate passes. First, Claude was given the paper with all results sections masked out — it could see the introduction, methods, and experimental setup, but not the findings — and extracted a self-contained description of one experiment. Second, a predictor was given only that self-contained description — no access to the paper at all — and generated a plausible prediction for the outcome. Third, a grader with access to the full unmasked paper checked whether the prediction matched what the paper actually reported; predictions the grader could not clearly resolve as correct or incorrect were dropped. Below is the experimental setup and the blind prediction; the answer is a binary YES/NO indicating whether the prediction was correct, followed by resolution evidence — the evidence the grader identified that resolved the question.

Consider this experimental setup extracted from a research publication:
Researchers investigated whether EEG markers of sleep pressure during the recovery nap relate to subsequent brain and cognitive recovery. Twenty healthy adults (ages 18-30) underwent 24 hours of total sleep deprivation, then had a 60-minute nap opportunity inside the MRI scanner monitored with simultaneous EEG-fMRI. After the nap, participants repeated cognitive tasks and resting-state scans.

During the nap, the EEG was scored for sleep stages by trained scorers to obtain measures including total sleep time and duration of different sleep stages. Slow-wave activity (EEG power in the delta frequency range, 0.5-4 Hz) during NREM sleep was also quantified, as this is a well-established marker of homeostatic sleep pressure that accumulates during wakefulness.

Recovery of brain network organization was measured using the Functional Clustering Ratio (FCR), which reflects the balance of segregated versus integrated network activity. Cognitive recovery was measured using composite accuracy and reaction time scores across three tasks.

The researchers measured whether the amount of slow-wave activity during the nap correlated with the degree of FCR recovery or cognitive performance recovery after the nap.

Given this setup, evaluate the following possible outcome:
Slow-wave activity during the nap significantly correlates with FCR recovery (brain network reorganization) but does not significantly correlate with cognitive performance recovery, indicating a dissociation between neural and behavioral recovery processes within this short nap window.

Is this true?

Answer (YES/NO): NO